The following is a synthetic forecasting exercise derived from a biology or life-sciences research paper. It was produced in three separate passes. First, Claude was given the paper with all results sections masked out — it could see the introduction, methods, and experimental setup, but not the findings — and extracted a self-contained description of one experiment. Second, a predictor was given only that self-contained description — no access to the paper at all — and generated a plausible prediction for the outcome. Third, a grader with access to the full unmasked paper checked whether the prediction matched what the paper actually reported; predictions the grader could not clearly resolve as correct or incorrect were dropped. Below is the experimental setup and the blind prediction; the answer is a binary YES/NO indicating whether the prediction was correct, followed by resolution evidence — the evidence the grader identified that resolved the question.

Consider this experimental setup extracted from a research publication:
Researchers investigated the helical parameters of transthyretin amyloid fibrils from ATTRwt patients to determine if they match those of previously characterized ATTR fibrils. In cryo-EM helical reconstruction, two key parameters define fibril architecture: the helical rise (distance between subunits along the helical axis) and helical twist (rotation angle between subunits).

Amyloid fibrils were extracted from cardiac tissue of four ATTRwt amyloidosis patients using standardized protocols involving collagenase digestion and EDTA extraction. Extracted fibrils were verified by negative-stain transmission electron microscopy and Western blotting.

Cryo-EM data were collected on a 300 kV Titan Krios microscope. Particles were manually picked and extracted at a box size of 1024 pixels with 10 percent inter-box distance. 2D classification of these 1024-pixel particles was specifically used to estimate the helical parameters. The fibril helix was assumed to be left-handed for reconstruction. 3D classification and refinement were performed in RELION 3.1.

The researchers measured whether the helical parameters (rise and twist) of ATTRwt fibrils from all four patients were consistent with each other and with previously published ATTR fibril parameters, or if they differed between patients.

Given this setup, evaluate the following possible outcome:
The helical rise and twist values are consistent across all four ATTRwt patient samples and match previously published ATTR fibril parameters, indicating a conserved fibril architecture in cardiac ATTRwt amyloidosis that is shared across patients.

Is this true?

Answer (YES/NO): YES